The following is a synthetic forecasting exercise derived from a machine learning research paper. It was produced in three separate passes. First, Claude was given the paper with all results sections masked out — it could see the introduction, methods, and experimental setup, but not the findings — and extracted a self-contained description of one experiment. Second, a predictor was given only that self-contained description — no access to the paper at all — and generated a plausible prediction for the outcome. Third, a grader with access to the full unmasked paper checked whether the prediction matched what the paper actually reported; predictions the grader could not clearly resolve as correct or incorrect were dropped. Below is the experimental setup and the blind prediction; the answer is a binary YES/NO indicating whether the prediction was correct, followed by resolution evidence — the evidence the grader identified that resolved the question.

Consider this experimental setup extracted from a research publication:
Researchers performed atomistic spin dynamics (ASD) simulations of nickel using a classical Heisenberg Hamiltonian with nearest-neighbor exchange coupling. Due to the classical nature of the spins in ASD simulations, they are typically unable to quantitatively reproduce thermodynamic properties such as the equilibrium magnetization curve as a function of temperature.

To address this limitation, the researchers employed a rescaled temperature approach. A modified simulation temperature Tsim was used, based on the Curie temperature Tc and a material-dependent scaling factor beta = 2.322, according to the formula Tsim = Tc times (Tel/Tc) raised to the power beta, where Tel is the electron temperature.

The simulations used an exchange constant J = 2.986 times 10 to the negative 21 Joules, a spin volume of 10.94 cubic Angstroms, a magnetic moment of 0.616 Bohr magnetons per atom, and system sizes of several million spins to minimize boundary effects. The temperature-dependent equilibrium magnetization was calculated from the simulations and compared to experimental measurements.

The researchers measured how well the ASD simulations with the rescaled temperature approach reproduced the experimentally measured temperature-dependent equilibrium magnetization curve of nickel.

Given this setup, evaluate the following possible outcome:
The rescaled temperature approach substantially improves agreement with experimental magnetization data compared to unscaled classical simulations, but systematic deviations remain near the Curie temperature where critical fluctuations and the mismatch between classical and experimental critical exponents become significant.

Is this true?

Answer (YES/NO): NO